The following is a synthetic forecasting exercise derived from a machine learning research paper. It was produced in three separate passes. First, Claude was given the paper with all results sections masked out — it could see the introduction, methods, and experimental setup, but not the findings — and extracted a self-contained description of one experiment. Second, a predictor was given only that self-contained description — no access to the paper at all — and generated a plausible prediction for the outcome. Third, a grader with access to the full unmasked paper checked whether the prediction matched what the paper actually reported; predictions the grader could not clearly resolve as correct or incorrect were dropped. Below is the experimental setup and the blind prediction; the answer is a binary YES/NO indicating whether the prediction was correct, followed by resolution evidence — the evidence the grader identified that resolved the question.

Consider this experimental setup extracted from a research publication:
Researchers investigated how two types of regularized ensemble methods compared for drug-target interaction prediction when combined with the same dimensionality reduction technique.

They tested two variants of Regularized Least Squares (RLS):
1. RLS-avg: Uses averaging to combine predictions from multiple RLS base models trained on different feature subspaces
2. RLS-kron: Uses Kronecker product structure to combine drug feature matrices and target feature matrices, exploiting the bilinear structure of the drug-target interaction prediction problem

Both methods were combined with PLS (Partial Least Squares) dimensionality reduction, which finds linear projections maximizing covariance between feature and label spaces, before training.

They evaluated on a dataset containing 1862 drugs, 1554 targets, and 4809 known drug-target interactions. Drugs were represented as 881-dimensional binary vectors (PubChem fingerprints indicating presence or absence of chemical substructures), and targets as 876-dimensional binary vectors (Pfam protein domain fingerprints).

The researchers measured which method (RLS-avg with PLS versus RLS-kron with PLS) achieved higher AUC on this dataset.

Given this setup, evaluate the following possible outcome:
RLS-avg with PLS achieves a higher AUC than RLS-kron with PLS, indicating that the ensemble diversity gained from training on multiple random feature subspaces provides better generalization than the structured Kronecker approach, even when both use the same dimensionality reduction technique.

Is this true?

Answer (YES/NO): YES